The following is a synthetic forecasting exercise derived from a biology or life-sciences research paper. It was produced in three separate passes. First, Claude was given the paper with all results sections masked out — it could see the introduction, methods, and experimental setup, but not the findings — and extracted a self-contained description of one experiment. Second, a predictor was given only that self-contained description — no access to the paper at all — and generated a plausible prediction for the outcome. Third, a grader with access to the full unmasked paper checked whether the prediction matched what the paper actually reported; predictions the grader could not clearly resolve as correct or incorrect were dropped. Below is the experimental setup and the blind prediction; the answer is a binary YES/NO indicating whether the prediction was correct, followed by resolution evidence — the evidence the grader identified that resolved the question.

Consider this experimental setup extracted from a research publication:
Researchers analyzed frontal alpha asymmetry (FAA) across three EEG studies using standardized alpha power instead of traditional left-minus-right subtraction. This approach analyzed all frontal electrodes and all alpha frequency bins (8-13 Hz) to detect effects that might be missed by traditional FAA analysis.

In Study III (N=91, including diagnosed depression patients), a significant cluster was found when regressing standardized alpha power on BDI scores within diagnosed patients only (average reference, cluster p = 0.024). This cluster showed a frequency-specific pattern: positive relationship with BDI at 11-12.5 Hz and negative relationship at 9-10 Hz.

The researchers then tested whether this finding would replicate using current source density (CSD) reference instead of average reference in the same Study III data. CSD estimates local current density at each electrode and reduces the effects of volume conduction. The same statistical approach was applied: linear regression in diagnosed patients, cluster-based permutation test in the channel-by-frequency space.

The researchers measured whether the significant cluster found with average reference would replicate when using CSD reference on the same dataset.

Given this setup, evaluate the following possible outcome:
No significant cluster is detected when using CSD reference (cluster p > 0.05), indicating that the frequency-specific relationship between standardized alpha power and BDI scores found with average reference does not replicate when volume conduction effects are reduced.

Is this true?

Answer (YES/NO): YES